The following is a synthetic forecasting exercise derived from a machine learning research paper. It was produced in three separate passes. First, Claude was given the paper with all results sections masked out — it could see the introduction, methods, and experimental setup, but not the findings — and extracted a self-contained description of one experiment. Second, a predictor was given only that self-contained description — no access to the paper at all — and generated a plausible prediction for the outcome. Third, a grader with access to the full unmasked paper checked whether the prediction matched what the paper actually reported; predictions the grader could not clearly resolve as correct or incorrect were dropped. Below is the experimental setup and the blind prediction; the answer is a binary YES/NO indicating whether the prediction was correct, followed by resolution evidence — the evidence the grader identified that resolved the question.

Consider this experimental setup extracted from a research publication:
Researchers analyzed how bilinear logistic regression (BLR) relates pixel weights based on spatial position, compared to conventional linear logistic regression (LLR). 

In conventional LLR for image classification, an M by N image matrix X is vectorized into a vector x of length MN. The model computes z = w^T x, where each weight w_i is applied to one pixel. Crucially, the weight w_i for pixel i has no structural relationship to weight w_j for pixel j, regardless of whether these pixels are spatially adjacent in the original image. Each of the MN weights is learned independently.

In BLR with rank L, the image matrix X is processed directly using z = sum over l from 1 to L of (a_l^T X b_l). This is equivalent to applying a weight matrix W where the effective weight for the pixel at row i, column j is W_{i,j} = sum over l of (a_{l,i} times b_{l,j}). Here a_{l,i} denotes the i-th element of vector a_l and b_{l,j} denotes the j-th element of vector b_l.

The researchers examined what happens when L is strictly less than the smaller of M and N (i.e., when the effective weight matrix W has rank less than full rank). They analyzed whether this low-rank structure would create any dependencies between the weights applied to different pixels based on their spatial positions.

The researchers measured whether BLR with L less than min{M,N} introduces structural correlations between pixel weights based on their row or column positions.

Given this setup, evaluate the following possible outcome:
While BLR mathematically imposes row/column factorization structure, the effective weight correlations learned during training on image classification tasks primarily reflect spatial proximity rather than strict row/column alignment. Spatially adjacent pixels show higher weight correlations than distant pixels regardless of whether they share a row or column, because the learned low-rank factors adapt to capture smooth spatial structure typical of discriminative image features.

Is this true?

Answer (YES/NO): NO